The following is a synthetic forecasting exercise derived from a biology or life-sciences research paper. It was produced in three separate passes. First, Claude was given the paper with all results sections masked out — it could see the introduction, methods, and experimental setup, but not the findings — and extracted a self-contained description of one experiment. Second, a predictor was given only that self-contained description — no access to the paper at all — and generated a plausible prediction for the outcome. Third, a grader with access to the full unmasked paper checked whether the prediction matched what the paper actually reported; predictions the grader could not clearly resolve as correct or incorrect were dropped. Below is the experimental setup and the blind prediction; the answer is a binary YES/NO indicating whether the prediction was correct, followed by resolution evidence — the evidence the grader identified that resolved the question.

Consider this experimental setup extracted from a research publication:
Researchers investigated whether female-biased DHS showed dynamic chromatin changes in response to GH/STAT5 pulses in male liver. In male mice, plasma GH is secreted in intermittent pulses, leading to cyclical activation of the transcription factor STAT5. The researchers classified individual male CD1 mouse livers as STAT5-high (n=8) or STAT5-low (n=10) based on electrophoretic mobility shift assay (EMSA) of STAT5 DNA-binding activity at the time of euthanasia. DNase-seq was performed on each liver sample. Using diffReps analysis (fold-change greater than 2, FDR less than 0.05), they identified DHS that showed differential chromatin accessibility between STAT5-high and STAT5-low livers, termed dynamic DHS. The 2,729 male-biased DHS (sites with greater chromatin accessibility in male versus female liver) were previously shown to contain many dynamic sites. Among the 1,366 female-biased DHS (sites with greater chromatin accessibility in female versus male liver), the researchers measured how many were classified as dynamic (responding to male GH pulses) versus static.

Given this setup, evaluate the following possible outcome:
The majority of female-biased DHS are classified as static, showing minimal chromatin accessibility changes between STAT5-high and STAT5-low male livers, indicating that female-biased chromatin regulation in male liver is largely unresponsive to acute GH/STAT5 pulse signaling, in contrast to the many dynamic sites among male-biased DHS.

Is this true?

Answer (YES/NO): YES